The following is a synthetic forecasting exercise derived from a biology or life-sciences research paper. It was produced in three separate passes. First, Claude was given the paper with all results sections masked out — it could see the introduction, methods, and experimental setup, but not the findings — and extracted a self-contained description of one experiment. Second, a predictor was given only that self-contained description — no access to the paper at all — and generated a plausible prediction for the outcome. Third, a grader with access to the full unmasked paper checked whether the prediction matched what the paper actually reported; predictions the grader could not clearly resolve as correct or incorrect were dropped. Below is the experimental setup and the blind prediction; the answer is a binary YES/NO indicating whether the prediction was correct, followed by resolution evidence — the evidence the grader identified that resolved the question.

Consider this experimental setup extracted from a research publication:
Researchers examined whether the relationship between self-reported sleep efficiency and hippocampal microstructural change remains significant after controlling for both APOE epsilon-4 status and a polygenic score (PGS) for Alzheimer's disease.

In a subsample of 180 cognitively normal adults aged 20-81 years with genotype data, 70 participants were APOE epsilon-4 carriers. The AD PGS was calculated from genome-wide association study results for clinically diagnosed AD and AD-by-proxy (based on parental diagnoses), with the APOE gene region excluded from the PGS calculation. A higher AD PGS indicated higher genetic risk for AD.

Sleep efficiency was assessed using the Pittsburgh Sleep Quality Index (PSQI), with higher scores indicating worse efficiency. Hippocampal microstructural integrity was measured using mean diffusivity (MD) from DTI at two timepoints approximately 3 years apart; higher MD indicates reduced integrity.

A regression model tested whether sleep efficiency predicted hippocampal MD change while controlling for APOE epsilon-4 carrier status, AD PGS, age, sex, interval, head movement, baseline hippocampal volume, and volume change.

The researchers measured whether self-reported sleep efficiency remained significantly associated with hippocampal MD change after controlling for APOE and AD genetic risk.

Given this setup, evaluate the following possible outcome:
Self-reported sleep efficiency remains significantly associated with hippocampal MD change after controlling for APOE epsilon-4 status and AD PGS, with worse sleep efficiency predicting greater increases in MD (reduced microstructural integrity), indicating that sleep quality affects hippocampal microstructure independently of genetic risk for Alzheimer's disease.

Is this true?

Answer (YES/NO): YES